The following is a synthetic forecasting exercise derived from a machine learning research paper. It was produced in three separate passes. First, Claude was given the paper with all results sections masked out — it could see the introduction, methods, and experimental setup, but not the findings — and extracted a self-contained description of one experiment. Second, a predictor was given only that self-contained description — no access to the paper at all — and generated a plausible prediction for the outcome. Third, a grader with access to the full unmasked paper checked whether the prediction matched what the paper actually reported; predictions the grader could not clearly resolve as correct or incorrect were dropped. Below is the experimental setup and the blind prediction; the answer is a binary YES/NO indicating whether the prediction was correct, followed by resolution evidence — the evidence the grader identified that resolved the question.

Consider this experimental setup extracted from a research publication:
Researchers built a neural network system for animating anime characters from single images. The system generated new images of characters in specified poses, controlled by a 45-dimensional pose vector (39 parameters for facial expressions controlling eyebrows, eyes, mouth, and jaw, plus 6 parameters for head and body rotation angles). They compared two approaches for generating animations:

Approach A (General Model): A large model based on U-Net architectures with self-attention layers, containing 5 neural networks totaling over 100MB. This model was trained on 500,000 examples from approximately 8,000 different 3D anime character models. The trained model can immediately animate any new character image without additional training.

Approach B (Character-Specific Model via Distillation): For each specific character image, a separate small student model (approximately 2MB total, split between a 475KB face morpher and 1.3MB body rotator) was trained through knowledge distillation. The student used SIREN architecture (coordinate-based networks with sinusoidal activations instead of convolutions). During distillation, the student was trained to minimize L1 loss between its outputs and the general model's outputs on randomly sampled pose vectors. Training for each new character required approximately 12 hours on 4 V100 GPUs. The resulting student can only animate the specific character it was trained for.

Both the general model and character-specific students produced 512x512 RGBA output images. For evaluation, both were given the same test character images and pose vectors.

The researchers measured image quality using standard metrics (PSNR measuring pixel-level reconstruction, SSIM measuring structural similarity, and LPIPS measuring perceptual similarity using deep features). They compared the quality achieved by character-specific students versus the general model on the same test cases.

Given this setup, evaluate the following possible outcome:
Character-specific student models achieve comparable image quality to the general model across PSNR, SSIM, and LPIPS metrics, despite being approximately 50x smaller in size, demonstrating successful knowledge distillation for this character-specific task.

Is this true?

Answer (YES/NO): NO